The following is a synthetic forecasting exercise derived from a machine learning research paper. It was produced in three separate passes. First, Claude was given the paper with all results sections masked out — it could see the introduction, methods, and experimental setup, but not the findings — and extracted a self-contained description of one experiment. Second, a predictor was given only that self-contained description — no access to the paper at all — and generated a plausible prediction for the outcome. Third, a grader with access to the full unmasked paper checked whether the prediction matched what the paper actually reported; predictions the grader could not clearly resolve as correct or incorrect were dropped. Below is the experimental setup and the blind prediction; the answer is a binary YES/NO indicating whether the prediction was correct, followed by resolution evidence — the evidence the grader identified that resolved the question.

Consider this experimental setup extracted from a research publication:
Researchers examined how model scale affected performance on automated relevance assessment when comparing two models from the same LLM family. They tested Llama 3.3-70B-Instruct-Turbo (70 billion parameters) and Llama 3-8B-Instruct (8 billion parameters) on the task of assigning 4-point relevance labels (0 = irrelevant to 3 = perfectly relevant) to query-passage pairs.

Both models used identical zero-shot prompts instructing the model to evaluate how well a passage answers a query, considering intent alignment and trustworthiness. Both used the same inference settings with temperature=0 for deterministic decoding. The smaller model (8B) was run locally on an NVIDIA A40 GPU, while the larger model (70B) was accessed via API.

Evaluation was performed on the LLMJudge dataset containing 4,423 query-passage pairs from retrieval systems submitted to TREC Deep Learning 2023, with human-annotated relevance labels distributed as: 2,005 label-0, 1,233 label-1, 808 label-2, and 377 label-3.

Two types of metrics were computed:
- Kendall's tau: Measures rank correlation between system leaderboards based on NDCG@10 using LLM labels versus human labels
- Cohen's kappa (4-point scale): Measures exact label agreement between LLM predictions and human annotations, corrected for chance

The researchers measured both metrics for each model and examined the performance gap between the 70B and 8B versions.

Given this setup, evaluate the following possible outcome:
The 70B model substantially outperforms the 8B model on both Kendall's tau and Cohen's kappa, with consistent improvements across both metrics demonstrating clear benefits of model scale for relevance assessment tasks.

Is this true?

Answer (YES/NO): NO